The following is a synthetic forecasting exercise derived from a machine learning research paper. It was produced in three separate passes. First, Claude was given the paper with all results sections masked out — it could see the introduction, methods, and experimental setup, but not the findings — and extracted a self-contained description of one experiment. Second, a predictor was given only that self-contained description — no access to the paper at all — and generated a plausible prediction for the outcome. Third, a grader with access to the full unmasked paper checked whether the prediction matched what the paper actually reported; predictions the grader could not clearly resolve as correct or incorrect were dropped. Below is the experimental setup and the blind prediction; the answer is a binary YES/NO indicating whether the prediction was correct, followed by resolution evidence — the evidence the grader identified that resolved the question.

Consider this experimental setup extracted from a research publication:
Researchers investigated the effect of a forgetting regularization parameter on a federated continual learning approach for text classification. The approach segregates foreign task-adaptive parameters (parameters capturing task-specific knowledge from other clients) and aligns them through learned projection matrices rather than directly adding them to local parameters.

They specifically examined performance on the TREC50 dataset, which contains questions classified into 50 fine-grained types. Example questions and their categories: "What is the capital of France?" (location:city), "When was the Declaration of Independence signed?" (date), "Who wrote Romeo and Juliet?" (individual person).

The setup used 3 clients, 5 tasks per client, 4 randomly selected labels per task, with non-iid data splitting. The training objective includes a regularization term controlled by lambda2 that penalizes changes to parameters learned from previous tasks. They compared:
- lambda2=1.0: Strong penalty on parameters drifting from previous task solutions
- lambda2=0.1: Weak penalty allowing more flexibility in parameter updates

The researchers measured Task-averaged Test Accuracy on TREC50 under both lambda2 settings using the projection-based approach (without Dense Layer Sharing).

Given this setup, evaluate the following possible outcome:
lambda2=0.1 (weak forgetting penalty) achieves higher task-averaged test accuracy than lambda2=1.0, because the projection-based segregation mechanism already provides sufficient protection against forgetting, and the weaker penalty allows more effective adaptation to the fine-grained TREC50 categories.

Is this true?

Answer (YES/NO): NO